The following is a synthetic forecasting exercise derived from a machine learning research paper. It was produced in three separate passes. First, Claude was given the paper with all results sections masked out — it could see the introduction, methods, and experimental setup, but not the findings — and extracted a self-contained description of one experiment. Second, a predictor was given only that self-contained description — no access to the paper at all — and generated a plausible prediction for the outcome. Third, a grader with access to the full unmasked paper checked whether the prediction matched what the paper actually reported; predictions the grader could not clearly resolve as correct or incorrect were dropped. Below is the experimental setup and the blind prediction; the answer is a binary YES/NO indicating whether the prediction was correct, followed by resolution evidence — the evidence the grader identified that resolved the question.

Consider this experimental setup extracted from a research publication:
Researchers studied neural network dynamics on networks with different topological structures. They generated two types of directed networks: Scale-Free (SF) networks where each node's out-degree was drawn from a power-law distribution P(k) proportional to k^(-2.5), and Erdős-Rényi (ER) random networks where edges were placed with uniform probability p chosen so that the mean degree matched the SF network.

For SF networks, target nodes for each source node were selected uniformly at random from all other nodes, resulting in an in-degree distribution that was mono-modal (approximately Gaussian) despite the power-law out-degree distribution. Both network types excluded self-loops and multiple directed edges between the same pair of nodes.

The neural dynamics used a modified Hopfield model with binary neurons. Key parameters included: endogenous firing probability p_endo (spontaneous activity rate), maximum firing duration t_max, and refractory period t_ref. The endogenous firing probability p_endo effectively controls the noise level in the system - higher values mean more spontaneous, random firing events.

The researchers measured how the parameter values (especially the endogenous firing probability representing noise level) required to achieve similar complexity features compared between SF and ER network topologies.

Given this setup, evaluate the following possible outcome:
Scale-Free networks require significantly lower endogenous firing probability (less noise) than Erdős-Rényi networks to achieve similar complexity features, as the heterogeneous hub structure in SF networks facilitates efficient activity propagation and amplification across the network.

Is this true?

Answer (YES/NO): YES